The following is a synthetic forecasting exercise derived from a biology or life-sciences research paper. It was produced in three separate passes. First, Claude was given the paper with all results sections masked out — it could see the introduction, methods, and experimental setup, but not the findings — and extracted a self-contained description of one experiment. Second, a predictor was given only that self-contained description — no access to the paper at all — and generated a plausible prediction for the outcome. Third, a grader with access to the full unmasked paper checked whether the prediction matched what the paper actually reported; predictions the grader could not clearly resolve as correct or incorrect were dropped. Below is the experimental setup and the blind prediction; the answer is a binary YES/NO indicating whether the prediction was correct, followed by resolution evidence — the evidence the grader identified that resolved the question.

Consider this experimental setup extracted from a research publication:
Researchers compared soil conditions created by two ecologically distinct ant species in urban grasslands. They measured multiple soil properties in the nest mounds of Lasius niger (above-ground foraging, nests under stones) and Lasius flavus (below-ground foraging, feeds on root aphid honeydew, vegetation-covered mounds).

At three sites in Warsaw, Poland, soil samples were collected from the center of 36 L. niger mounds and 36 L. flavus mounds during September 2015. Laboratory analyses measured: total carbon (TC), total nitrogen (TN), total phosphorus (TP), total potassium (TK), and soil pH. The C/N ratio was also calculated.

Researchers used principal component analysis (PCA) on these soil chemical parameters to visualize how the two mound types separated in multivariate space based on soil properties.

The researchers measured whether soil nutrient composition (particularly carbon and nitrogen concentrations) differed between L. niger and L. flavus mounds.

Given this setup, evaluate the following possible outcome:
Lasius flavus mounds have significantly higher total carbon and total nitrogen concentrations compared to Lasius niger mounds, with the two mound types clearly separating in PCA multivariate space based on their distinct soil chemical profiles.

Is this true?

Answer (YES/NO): NO